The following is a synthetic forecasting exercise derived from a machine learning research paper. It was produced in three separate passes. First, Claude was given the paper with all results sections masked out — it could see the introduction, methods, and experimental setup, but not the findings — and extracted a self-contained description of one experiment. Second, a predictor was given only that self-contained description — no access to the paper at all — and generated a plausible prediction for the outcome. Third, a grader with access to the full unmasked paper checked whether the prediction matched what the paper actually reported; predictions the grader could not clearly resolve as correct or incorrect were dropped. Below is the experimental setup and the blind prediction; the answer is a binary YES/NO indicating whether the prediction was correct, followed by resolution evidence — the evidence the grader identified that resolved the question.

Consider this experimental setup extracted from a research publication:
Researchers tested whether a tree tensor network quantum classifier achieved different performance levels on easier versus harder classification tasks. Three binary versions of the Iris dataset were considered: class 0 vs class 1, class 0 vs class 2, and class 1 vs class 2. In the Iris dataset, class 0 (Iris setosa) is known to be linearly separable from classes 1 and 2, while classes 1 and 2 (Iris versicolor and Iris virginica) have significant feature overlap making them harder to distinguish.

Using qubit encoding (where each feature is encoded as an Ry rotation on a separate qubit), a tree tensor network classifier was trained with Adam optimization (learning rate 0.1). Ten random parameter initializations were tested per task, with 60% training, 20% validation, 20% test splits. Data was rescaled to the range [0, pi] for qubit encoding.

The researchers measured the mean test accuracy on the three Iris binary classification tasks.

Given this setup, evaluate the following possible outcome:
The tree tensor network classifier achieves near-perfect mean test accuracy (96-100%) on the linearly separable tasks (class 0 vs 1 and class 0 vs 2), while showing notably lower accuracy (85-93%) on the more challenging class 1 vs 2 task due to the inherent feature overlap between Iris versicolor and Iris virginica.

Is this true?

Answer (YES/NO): NO